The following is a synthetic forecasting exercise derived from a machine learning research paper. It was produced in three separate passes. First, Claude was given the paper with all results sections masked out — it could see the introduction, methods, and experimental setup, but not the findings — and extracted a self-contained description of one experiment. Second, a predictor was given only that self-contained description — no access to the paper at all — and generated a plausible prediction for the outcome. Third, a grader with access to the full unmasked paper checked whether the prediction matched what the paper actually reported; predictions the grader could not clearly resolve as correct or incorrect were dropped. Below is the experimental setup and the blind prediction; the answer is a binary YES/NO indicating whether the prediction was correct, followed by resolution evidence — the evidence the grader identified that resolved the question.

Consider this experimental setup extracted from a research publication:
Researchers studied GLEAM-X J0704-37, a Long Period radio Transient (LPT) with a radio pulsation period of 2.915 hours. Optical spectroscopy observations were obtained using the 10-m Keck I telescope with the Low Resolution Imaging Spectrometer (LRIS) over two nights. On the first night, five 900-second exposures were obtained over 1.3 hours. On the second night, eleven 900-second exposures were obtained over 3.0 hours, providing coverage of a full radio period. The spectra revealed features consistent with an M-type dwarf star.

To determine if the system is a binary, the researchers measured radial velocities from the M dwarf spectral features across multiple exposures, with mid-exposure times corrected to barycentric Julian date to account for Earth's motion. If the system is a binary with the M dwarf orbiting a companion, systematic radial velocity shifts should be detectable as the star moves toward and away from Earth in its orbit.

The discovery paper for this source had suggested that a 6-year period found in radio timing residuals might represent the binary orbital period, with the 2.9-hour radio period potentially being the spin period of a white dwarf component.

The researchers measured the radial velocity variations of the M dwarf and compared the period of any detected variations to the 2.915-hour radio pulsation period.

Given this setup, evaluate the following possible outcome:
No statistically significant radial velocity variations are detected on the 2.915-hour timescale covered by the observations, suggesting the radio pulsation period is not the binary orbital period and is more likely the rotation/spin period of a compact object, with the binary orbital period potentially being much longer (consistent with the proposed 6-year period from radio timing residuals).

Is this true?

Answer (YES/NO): NO